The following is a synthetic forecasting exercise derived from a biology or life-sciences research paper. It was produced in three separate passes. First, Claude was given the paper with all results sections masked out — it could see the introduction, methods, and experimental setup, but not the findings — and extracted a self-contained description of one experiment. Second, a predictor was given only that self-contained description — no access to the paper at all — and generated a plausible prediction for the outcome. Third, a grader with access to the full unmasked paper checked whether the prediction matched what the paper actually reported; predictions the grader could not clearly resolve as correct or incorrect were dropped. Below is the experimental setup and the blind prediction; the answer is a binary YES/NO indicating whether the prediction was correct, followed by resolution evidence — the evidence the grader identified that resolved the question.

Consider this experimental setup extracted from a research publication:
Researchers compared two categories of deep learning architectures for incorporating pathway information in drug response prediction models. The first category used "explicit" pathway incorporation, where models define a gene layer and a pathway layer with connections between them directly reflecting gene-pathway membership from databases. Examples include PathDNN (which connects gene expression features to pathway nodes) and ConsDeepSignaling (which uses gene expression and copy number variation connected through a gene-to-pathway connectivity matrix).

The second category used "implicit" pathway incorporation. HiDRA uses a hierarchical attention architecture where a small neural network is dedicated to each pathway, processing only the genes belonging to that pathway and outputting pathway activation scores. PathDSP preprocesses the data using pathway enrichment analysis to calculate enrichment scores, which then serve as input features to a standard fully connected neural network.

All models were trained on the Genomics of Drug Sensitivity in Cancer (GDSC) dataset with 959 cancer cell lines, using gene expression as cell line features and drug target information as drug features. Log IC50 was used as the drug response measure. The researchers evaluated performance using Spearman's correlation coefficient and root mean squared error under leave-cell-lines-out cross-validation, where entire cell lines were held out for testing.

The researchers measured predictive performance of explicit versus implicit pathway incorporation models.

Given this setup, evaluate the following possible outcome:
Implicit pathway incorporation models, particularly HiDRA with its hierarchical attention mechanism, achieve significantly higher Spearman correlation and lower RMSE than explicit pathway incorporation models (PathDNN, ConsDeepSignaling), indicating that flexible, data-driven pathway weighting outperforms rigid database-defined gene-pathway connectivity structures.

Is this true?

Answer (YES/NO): NO